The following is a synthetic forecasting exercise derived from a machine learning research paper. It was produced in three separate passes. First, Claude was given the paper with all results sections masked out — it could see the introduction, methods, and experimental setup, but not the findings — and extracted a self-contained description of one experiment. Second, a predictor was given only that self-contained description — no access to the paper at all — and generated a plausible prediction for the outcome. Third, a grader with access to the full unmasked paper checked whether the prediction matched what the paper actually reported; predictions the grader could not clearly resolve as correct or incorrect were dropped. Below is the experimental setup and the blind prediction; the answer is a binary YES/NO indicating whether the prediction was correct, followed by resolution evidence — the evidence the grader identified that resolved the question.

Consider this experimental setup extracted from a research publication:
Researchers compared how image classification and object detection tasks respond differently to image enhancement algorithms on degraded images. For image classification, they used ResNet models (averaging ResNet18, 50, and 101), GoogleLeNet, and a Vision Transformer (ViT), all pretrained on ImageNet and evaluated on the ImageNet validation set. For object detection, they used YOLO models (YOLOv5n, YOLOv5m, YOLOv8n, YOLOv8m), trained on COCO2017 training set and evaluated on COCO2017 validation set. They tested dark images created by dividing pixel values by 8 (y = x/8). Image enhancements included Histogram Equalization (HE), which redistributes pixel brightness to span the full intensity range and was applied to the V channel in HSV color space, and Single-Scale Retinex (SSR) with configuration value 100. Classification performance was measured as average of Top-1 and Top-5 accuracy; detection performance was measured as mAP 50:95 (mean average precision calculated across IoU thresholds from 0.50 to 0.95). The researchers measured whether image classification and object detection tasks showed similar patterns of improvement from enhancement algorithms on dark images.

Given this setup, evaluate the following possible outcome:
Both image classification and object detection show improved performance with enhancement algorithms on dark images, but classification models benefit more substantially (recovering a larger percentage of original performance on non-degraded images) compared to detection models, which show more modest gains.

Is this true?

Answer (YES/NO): NO